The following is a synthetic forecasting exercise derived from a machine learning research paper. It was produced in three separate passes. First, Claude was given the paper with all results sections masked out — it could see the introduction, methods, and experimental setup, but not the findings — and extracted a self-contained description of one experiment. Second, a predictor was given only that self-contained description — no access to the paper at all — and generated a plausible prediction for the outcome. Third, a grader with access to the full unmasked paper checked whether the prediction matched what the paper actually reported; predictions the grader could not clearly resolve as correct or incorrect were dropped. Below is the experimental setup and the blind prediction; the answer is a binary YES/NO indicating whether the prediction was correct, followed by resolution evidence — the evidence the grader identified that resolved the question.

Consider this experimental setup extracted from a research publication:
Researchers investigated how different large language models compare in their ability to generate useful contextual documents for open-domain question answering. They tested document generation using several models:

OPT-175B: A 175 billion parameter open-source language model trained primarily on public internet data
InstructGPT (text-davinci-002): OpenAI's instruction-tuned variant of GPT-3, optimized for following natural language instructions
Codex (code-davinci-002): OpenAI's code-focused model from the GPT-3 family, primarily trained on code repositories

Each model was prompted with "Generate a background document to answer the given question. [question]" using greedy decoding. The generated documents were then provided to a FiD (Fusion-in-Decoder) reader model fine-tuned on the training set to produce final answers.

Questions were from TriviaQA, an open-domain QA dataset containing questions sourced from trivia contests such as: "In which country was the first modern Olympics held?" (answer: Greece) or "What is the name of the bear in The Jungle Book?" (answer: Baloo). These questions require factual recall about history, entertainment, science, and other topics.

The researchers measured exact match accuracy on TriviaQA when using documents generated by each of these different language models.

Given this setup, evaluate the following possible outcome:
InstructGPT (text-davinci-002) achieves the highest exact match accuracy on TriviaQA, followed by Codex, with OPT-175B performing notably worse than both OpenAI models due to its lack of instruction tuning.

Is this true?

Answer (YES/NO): NO